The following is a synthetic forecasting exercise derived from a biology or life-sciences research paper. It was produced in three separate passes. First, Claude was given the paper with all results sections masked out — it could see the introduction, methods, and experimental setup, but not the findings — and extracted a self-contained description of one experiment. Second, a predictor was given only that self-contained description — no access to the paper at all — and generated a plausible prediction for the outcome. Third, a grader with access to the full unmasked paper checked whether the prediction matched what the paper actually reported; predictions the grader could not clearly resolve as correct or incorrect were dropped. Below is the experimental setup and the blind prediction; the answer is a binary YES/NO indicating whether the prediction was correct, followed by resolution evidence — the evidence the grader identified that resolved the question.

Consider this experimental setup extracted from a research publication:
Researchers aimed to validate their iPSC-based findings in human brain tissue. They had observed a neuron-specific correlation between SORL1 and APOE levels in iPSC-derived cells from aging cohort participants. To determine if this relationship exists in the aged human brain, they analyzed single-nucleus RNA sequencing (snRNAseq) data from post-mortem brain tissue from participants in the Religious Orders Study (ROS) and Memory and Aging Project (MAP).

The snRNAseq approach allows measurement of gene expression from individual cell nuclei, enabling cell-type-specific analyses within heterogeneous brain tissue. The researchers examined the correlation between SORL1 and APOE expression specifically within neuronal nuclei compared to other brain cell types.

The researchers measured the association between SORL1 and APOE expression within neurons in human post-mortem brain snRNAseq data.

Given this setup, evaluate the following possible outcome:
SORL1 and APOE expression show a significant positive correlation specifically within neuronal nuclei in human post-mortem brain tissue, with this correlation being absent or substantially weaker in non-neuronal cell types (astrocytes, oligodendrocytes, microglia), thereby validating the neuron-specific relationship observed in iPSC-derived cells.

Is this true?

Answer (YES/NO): YES